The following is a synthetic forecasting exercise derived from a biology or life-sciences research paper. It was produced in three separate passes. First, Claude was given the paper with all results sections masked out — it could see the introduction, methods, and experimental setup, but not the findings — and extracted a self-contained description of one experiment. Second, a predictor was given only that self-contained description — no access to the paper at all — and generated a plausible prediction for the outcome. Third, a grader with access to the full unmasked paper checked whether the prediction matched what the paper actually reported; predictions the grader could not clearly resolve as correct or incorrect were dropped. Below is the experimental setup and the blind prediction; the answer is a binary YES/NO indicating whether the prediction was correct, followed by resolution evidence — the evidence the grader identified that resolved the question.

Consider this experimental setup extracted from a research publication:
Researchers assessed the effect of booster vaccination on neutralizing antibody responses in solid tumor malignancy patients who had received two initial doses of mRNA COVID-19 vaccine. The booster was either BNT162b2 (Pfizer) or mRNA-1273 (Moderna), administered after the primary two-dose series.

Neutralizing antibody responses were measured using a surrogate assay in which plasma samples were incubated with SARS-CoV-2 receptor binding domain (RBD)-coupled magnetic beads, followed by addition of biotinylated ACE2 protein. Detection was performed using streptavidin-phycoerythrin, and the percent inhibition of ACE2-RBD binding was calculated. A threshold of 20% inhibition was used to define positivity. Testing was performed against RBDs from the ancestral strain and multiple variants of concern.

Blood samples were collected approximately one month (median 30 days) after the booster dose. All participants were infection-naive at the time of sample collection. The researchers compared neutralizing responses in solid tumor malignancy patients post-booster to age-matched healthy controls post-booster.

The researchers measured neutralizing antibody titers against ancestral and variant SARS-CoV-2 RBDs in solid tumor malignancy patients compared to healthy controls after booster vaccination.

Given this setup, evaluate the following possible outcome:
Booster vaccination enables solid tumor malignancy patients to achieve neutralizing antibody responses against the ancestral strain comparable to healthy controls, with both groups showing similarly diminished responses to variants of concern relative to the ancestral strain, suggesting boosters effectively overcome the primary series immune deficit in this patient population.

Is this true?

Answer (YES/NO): YES